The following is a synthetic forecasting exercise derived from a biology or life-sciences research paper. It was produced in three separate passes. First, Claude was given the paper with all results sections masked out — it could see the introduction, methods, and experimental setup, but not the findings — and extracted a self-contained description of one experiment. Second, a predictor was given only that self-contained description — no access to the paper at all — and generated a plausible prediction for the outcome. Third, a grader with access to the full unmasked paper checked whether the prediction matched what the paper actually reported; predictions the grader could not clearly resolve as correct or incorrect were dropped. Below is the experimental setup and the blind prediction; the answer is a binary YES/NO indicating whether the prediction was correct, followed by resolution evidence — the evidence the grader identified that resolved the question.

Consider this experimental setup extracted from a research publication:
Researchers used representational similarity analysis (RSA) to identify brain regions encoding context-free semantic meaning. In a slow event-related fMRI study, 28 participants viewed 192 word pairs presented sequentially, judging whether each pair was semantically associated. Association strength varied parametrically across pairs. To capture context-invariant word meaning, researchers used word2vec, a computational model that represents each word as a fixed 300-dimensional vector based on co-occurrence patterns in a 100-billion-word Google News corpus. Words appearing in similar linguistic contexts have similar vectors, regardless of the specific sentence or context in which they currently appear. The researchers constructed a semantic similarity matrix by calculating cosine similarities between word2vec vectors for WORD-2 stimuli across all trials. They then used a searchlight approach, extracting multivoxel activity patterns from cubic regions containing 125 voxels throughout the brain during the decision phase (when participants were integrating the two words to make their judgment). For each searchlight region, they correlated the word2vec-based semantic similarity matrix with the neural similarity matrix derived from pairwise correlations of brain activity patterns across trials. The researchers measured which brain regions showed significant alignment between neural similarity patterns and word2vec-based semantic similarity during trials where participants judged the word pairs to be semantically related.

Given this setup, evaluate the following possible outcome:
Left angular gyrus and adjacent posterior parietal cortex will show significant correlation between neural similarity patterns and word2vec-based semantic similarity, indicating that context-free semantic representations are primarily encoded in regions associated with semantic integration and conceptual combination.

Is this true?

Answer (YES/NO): NO